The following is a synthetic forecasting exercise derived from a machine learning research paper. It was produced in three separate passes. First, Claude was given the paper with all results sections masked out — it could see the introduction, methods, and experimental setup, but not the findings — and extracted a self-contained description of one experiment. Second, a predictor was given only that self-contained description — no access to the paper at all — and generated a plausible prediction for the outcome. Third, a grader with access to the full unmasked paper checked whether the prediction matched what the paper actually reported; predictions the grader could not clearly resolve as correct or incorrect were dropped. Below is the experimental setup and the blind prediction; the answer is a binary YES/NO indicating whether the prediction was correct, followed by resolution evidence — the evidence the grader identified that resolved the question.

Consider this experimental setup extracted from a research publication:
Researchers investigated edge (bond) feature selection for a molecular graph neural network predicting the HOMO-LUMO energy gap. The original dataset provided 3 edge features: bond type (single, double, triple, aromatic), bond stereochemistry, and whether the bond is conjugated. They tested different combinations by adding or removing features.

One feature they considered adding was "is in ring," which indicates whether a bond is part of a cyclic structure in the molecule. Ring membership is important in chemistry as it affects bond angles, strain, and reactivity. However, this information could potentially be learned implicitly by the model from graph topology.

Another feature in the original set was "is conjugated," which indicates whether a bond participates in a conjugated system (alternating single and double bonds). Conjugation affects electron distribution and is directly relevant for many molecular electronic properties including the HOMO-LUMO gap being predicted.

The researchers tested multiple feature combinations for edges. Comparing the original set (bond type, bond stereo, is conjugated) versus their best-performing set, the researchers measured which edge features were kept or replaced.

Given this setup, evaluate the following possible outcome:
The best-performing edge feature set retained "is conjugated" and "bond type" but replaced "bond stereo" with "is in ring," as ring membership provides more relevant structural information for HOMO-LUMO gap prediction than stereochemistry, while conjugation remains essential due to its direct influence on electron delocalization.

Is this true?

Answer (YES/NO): NO